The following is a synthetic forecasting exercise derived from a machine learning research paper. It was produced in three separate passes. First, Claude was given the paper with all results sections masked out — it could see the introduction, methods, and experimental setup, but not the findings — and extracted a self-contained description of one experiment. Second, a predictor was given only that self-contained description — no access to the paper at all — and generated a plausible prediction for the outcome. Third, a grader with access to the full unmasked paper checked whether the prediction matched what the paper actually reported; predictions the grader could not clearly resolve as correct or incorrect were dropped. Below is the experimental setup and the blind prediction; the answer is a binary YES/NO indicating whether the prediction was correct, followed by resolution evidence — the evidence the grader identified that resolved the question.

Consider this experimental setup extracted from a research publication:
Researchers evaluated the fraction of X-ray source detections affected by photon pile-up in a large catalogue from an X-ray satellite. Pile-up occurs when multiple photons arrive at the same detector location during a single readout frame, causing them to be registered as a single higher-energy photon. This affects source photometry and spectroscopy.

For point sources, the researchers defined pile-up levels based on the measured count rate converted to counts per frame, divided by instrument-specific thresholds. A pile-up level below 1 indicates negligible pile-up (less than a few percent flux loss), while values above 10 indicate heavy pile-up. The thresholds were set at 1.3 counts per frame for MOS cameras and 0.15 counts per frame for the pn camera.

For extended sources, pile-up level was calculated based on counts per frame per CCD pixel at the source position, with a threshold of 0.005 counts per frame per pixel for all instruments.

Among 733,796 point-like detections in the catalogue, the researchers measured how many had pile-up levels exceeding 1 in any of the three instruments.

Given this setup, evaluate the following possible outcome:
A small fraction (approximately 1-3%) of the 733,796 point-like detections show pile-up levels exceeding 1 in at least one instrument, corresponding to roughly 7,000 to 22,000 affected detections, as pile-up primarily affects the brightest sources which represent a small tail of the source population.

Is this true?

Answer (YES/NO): NO